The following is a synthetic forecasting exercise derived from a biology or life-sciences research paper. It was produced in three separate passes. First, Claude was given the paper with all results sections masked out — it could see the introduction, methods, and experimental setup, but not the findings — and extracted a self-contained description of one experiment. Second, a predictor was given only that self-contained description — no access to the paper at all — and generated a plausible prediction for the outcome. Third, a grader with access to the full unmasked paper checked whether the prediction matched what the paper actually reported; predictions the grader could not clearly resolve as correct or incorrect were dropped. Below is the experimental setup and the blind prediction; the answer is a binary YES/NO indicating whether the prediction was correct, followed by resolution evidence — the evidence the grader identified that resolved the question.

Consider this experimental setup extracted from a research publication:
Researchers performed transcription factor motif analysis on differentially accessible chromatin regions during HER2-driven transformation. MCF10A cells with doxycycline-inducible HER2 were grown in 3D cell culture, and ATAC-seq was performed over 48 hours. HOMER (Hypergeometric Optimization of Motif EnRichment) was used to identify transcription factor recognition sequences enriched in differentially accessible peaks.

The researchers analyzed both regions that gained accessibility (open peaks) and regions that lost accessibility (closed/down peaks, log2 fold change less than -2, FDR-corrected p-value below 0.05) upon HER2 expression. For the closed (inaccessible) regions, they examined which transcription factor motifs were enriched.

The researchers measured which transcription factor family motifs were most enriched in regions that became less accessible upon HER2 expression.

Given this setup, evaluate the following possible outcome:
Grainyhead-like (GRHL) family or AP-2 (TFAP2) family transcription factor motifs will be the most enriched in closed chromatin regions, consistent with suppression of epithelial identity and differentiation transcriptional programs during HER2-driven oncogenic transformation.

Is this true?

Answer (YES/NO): NO